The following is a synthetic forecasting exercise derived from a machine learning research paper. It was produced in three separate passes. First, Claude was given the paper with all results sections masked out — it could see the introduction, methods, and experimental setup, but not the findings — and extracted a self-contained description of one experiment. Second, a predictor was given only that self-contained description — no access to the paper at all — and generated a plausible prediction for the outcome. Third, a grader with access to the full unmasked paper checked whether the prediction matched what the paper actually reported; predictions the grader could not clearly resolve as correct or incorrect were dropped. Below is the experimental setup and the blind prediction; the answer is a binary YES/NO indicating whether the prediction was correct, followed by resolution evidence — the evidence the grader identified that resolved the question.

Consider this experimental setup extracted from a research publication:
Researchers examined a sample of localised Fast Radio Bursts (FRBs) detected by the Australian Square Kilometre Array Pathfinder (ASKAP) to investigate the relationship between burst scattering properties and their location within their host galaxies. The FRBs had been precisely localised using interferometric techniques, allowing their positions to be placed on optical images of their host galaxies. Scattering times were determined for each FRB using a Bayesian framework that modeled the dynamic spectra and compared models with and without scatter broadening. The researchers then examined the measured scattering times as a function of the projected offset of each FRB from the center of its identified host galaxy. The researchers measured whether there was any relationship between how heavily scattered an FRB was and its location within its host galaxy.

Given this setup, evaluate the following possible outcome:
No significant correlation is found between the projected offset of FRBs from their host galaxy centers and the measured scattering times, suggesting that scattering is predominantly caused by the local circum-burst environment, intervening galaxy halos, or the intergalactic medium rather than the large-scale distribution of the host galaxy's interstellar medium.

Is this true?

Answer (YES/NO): NO